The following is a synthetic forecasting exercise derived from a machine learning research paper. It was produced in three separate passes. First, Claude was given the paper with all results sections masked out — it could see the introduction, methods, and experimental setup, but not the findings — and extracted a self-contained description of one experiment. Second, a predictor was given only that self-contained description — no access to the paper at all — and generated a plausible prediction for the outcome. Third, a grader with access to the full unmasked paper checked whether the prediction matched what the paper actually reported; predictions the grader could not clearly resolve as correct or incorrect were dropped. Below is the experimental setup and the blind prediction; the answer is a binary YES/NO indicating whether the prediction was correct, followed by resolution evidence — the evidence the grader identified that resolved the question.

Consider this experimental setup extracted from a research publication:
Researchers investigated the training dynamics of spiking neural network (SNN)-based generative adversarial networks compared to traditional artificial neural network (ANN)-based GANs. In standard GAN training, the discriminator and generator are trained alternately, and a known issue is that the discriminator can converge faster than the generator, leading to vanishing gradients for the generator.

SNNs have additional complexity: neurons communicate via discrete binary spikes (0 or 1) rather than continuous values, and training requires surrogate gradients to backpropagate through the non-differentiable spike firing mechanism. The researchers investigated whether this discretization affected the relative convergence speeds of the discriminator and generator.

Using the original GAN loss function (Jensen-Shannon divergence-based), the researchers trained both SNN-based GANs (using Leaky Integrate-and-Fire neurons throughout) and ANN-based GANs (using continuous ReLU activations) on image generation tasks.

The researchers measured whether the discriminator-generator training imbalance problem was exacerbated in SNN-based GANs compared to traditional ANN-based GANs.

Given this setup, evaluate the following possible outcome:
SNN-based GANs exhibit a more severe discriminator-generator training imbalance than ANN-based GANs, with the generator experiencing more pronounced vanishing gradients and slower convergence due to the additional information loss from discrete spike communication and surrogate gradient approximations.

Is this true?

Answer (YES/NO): YES